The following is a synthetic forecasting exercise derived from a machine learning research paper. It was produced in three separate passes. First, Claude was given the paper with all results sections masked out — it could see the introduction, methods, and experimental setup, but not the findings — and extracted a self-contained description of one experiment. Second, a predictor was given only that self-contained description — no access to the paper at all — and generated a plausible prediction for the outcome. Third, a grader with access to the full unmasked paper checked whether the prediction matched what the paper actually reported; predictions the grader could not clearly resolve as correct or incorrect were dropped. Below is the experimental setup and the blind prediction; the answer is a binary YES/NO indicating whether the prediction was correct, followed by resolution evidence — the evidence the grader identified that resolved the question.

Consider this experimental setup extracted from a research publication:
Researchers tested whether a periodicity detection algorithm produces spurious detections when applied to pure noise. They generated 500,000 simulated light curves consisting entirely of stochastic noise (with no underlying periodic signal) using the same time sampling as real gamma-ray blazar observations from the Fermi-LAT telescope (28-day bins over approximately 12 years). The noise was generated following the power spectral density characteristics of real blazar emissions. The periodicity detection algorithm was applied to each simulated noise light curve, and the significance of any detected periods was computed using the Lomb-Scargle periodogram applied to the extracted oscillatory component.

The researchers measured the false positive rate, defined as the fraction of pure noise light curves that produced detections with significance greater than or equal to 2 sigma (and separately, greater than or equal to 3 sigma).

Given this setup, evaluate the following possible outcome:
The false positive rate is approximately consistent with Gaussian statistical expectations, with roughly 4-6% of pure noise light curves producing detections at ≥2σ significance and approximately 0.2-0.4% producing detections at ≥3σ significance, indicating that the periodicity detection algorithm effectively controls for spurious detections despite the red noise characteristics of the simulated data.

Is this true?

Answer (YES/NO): NO